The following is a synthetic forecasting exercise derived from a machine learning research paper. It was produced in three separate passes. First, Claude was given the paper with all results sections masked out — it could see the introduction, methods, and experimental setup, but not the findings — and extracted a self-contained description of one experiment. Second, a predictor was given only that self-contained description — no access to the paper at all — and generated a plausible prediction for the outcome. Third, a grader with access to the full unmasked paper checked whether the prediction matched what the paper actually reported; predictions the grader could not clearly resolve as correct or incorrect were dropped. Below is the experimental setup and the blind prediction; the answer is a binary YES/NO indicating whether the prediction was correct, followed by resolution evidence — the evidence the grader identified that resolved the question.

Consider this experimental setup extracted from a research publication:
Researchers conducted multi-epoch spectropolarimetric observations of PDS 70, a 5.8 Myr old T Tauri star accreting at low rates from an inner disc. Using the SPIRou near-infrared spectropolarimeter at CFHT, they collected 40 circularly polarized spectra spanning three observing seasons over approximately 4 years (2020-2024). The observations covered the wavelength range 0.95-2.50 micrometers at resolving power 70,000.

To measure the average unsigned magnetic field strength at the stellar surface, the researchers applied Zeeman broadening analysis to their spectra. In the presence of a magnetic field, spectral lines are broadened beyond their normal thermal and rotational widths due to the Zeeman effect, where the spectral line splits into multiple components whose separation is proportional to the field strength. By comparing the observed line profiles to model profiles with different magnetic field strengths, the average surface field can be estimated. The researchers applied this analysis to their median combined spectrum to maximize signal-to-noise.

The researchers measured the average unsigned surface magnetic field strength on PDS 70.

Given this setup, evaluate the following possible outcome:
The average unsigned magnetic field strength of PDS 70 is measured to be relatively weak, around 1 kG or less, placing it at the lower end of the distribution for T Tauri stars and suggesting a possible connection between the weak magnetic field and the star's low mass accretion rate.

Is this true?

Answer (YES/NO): NO